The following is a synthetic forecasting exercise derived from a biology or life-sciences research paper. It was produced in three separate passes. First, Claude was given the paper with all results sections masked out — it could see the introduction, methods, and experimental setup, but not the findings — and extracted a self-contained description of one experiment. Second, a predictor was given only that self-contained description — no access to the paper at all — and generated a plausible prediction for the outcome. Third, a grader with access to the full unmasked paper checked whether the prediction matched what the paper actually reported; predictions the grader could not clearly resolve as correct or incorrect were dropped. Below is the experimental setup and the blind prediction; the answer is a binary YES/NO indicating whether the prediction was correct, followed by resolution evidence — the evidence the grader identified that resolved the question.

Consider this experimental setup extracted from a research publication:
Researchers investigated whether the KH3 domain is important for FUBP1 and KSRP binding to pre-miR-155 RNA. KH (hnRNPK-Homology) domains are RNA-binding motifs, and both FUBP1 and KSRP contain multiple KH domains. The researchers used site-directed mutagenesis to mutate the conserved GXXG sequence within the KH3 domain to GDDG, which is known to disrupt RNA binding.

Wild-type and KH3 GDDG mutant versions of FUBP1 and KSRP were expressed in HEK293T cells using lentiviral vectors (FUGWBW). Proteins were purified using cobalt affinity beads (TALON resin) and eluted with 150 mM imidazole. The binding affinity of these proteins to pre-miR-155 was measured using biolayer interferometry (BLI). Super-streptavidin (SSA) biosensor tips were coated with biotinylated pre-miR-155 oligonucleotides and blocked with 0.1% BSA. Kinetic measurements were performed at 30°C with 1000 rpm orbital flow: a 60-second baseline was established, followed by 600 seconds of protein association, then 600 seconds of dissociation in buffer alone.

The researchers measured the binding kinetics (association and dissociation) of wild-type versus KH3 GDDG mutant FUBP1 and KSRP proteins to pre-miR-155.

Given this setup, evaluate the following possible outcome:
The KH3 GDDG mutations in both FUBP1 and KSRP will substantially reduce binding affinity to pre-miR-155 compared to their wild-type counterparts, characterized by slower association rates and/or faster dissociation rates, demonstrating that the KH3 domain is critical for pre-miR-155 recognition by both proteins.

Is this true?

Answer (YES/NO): YES